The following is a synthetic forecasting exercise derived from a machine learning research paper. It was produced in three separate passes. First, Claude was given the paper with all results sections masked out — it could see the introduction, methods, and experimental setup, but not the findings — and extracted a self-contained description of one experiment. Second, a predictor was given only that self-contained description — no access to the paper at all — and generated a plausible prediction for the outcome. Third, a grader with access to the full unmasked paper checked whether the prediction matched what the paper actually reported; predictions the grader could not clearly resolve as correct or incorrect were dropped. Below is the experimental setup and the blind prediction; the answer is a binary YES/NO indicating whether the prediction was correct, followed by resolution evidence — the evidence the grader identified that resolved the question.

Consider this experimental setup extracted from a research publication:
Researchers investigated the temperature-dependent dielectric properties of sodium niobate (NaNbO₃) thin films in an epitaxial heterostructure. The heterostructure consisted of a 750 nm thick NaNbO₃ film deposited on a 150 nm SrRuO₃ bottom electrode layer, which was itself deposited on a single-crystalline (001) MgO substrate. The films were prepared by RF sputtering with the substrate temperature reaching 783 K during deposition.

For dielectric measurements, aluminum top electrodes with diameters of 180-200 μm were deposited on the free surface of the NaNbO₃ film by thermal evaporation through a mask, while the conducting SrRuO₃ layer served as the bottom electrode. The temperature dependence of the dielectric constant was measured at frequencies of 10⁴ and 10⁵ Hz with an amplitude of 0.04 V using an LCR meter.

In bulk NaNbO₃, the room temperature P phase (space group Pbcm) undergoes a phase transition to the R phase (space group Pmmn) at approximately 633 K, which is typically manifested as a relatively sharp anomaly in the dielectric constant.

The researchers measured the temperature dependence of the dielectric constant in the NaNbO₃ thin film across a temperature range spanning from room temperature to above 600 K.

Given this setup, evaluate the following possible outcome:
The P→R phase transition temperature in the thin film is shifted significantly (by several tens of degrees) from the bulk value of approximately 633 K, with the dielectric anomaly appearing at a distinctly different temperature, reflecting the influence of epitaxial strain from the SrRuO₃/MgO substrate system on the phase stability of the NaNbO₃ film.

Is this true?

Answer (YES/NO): NO